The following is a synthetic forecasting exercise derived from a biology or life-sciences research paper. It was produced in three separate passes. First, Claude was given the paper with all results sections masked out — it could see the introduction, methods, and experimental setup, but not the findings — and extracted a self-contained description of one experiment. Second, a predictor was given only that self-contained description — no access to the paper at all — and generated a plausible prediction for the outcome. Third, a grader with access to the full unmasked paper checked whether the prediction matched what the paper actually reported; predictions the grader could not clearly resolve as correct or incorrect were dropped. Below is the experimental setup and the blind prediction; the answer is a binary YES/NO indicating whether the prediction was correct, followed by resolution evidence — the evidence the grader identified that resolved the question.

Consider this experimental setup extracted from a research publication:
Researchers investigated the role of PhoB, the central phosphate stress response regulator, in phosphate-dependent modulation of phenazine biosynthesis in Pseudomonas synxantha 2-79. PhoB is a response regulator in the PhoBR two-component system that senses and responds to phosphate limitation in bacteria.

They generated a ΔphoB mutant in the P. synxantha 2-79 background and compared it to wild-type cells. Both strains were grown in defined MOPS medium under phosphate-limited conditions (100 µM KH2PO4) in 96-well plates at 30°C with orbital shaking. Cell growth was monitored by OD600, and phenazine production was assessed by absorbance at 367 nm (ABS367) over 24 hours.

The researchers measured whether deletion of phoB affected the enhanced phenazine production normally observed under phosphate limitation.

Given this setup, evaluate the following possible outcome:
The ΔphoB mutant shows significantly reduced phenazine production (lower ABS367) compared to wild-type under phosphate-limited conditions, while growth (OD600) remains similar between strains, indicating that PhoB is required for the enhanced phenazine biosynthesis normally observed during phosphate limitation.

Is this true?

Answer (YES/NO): YES